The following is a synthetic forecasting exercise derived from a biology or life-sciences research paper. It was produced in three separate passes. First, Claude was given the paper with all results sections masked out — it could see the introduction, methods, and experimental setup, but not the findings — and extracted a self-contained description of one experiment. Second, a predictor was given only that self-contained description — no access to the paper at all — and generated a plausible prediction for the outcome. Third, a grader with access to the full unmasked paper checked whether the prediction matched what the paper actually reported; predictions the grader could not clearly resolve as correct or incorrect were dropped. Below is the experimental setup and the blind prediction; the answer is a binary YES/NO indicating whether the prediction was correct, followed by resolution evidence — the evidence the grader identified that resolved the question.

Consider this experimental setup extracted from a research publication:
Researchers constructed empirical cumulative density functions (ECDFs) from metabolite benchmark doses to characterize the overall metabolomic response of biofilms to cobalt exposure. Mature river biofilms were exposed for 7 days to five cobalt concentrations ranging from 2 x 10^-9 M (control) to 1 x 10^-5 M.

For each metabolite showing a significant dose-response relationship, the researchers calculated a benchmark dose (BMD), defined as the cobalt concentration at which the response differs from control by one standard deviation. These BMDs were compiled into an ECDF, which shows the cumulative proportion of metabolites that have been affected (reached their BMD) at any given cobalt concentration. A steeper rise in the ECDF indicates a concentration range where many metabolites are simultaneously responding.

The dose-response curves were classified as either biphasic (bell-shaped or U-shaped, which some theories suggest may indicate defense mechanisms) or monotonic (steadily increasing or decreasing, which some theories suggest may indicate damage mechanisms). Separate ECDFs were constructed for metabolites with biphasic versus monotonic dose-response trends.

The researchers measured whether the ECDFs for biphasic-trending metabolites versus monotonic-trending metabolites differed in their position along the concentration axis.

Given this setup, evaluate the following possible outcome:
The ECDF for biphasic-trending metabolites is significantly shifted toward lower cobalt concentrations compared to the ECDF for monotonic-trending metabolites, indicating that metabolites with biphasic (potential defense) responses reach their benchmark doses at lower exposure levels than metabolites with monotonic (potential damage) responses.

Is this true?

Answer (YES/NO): YES